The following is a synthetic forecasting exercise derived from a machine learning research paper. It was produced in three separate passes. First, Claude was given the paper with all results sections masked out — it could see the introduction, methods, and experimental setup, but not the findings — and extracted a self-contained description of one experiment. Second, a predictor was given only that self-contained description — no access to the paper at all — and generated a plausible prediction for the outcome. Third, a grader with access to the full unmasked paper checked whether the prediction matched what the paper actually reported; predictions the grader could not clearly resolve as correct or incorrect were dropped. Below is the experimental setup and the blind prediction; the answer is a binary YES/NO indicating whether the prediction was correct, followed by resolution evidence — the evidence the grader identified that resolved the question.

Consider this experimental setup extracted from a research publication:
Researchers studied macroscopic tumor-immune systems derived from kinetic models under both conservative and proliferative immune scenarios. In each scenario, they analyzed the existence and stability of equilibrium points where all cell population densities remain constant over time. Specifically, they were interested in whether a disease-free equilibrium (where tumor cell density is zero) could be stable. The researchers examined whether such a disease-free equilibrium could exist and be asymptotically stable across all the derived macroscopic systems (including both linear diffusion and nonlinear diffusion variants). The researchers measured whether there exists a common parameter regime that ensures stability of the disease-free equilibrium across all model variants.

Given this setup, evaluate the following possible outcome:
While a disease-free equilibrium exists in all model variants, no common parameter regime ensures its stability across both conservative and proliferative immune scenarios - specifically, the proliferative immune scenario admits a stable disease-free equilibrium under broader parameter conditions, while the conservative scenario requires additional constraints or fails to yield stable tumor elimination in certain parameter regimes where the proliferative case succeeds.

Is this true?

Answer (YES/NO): NO